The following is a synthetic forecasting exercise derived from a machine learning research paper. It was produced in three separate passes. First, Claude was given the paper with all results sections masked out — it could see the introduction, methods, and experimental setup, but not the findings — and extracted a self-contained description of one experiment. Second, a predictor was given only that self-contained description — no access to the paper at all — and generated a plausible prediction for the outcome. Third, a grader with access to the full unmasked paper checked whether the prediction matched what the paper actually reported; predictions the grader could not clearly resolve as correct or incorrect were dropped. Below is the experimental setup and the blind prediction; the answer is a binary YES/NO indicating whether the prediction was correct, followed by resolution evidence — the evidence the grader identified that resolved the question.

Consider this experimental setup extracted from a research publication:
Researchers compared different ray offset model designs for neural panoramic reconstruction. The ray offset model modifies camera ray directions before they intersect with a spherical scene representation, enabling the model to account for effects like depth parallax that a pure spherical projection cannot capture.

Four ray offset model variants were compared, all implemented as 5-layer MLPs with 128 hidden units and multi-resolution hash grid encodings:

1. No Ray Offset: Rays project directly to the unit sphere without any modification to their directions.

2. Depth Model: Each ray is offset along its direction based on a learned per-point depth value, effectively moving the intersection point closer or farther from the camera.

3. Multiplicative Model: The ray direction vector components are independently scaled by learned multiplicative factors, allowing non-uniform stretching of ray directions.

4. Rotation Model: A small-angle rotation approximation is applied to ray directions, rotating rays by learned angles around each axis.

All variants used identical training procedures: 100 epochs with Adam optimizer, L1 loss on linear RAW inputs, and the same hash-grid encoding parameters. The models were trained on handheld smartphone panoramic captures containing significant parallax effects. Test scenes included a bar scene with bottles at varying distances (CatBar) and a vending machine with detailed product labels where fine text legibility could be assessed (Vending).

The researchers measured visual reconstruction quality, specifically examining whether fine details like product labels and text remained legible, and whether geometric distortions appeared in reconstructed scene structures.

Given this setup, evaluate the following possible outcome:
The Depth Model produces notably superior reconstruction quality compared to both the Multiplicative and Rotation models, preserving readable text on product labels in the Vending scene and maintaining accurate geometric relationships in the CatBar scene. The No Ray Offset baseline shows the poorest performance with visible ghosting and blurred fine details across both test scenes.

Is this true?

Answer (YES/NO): NO